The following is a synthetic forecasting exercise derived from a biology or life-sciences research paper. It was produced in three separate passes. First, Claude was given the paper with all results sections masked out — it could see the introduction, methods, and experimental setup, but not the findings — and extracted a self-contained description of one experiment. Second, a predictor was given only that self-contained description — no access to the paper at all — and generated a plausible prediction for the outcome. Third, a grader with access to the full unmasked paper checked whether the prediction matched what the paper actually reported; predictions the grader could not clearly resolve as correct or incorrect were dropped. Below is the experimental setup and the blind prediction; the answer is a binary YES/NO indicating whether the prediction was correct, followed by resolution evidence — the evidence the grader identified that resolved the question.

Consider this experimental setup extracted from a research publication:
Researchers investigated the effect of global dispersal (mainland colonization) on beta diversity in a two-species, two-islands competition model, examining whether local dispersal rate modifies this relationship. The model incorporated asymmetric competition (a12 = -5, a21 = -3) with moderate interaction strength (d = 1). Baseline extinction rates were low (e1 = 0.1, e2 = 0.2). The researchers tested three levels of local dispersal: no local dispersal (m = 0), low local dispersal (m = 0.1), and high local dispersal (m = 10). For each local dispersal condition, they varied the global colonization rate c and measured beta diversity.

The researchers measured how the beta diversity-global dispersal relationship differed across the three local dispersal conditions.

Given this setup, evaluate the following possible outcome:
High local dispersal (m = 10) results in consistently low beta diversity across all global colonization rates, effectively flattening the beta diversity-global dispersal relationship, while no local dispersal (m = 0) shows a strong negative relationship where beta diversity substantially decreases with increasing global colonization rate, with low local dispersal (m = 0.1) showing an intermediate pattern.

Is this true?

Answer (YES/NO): NO